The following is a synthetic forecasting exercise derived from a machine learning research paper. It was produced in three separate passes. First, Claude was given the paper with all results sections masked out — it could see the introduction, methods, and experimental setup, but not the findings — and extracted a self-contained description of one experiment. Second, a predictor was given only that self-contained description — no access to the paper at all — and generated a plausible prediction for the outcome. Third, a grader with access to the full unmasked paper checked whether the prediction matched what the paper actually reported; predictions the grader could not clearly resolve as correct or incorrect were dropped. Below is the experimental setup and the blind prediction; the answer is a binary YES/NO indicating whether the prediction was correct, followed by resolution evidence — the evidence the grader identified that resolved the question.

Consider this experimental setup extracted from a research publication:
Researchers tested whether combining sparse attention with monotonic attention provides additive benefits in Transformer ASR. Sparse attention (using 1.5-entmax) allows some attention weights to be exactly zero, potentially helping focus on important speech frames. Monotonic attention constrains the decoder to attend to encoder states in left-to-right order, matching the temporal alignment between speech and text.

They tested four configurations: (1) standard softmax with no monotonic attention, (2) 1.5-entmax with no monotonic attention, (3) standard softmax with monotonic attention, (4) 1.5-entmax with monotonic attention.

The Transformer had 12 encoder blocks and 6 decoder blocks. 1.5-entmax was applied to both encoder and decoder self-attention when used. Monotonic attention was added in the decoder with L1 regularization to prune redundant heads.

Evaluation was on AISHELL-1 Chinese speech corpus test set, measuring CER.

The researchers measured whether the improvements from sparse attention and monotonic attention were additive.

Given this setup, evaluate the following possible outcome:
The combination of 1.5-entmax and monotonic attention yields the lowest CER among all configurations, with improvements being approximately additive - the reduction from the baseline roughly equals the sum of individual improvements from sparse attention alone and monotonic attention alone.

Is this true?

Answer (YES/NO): NO